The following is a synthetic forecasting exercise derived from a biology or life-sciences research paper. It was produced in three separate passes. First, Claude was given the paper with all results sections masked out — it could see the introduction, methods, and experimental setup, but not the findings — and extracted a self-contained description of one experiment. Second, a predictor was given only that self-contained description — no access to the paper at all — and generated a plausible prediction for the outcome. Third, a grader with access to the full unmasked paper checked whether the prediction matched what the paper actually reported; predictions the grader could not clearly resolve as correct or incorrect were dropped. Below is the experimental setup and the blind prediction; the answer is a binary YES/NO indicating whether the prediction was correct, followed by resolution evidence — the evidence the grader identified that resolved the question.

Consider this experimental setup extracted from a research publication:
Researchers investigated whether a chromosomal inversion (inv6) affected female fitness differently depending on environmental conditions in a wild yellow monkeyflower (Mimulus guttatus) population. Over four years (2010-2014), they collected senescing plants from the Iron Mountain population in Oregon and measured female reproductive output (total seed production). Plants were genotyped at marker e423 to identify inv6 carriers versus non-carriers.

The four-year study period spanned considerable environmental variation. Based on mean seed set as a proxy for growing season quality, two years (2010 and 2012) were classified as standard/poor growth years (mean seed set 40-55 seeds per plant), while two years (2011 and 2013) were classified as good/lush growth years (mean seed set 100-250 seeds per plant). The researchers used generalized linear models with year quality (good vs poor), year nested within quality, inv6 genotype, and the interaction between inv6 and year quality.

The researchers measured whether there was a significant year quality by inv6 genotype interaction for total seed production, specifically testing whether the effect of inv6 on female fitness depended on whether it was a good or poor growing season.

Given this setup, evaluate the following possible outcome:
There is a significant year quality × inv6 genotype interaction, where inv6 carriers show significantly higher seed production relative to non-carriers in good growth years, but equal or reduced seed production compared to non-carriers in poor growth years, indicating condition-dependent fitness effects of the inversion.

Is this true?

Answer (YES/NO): NO